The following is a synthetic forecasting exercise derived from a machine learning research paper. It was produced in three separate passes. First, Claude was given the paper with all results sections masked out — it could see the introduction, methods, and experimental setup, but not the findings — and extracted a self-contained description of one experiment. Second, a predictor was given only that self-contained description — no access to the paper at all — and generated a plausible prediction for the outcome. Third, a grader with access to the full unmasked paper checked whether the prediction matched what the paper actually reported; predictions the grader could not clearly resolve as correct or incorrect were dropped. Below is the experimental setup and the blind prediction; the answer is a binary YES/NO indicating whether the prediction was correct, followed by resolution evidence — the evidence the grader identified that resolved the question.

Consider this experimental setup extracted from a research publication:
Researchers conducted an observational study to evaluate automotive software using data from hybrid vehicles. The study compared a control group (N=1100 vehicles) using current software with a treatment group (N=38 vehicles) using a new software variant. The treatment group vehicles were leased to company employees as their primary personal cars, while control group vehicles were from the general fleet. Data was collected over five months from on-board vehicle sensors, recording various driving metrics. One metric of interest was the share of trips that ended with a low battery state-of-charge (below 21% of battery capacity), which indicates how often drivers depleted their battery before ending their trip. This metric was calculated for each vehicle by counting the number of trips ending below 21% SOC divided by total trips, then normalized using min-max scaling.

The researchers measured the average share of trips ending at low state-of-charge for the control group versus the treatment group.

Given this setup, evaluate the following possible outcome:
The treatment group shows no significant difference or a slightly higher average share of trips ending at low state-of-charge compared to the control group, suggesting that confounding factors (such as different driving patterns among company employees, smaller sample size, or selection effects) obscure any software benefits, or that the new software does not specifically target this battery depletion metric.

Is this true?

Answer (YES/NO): NO